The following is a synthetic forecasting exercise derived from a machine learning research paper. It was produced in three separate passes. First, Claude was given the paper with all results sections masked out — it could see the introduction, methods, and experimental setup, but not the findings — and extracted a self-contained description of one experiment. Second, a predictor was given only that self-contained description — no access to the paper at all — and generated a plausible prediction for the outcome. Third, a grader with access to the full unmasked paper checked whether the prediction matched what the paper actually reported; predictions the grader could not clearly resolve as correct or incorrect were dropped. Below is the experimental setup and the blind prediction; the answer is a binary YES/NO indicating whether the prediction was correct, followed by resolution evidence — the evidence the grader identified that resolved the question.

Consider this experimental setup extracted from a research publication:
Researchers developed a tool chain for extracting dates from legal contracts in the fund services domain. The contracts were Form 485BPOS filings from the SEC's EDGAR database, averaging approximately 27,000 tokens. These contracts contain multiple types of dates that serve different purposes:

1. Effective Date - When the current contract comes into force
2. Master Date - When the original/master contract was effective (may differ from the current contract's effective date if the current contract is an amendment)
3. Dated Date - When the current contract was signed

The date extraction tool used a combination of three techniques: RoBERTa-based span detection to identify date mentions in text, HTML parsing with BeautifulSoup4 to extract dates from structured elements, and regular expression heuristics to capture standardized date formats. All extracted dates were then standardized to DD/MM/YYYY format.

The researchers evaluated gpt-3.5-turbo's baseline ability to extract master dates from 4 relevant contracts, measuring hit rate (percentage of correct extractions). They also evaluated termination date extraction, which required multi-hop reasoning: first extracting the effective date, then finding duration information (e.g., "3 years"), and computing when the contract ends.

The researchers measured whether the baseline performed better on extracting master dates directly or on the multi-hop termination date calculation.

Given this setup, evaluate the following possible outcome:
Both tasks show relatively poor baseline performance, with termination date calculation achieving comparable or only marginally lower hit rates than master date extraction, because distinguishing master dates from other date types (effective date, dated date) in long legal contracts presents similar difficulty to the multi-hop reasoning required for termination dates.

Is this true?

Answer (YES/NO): NO